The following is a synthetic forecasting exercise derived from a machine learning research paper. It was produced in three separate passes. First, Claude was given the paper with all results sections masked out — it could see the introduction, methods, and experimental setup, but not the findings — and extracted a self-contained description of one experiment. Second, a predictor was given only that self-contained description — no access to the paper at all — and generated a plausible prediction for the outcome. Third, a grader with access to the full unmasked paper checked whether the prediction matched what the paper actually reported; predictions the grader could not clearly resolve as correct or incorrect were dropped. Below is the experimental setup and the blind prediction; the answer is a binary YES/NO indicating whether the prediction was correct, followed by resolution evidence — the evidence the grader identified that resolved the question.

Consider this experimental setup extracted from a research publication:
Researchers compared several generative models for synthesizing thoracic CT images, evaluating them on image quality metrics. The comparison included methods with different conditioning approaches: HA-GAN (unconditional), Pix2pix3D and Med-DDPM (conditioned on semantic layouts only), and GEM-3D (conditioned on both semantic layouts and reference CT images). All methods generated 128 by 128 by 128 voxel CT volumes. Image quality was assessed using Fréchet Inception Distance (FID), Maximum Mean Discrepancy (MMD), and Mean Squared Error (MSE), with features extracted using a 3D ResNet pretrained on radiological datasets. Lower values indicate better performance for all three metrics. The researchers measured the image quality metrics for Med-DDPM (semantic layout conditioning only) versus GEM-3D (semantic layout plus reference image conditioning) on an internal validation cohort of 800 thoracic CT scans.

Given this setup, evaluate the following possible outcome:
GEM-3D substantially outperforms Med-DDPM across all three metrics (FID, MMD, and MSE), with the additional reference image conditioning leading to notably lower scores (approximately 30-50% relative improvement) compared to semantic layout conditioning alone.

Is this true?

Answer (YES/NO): NO